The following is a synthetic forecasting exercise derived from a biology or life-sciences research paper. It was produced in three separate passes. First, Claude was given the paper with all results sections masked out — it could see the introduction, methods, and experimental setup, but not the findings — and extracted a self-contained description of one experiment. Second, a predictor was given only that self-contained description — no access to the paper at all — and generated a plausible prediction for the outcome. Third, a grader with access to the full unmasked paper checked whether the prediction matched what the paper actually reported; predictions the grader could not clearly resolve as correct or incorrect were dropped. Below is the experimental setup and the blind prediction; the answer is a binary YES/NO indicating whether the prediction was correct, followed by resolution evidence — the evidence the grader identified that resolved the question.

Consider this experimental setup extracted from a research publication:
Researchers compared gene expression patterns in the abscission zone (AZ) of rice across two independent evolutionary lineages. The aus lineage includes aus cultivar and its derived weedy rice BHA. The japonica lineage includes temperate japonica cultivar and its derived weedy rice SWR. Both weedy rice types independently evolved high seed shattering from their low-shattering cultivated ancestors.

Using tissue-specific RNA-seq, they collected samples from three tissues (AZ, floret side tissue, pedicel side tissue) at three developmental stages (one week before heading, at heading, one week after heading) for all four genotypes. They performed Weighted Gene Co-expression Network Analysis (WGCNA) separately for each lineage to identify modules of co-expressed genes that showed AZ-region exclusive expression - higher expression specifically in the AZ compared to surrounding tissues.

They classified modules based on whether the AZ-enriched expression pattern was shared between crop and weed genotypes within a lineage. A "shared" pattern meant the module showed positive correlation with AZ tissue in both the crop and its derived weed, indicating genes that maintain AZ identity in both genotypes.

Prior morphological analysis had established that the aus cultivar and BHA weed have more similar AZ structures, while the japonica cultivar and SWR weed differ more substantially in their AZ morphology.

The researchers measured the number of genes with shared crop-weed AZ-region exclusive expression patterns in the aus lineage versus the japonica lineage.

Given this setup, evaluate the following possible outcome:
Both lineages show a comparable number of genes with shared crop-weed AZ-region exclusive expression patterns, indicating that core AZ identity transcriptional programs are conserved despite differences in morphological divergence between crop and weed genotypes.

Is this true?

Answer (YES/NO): NO